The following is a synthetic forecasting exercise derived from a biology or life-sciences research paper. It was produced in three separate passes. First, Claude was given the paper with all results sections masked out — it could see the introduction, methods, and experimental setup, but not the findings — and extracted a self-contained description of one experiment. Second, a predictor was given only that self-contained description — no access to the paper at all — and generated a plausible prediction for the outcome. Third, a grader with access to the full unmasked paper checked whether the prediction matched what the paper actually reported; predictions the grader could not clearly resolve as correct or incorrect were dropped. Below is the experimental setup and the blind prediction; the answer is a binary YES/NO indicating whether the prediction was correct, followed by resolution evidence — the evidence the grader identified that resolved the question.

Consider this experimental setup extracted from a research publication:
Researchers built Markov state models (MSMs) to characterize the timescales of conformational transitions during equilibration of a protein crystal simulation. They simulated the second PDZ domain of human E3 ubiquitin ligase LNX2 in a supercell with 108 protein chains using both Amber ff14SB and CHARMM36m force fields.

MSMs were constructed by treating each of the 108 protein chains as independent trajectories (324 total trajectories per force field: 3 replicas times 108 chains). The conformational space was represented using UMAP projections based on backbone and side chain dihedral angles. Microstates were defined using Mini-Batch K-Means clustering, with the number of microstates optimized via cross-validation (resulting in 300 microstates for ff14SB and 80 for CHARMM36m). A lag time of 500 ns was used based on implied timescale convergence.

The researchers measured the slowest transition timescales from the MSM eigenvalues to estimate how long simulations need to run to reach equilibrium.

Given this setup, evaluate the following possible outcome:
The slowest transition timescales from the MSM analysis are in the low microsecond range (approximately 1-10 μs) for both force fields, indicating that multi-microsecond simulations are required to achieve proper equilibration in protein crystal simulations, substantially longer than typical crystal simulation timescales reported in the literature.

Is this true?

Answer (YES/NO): NO